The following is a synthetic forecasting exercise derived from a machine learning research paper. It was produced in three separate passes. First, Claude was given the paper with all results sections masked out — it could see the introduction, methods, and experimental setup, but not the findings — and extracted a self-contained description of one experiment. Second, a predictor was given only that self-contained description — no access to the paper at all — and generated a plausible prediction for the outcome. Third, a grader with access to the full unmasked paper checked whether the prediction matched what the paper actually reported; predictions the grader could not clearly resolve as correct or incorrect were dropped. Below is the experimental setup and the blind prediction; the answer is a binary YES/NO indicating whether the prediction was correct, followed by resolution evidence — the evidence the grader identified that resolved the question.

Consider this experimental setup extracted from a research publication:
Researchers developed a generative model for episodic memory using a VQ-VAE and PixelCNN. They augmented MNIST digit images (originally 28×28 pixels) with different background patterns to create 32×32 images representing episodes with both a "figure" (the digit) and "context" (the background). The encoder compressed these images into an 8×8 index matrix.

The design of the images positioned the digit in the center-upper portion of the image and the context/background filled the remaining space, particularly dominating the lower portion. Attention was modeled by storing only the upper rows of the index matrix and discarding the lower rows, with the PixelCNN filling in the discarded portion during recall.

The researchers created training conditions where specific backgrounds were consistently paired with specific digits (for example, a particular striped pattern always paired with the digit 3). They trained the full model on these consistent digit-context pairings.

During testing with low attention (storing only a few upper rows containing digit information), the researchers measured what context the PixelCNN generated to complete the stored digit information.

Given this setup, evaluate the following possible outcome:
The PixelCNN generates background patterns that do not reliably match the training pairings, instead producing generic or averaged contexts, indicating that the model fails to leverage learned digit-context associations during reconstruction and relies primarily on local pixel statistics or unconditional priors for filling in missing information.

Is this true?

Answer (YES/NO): NO